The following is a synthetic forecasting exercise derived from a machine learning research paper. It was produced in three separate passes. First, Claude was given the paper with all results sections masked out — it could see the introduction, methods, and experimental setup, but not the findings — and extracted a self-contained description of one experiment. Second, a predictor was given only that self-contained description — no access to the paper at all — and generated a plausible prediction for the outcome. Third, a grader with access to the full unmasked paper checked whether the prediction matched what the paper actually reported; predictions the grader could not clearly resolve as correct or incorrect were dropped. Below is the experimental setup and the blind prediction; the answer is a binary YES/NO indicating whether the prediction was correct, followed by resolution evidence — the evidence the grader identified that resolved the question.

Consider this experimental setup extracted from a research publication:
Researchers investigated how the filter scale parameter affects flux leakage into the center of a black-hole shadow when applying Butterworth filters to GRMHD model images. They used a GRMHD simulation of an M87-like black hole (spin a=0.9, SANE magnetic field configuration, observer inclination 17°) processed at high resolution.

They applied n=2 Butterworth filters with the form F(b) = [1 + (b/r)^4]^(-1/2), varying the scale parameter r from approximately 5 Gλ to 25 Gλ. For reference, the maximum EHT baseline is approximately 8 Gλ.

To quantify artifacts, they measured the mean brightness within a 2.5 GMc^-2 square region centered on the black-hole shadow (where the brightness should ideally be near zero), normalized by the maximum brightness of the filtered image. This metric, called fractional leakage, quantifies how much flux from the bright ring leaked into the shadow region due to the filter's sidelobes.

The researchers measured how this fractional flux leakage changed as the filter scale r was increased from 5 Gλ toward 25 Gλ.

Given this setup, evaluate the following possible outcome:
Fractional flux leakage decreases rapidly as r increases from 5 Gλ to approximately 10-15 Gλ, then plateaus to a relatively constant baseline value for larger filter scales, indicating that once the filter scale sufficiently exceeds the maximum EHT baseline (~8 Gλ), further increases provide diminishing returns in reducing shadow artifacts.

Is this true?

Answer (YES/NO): NO